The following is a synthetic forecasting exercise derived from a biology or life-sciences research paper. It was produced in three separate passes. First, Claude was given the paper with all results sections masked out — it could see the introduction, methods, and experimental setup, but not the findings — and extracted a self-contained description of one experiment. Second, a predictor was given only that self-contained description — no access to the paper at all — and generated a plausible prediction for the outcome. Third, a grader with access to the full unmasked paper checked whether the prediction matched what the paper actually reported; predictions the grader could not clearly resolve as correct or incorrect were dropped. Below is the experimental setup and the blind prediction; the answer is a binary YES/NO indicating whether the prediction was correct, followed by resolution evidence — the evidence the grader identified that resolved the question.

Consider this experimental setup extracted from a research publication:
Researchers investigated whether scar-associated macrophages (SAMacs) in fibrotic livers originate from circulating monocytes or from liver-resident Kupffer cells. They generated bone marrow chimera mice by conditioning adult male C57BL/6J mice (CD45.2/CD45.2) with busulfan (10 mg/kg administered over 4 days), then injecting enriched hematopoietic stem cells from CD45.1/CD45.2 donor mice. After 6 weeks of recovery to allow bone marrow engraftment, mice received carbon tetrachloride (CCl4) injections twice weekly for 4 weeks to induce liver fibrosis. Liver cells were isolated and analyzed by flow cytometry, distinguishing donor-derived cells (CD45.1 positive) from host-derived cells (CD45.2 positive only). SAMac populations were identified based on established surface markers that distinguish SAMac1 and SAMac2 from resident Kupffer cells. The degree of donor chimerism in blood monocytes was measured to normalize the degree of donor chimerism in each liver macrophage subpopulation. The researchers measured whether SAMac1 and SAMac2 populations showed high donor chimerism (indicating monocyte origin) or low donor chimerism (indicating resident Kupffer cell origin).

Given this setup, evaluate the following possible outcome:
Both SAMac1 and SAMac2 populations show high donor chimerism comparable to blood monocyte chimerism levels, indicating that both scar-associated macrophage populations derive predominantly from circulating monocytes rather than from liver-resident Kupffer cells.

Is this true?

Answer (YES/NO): YES